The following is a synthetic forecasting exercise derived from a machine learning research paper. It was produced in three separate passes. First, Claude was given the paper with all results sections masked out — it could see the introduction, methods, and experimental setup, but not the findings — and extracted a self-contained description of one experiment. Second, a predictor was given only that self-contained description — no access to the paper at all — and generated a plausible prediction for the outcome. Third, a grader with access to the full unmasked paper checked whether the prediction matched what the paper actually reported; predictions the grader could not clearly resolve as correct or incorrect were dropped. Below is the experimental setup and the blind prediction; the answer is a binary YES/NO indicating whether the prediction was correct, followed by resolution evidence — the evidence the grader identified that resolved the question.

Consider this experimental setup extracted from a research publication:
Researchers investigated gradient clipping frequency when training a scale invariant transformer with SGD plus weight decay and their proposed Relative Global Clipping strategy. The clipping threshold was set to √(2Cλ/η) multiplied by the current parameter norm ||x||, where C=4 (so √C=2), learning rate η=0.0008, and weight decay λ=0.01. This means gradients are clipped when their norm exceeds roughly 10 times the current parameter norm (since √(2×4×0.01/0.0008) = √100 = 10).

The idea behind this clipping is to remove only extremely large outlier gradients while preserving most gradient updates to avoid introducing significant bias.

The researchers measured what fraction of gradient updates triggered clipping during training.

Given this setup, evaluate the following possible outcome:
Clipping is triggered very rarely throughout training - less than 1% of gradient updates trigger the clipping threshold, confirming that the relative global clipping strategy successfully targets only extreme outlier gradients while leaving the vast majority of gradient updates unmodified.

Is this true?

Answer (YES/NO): NO